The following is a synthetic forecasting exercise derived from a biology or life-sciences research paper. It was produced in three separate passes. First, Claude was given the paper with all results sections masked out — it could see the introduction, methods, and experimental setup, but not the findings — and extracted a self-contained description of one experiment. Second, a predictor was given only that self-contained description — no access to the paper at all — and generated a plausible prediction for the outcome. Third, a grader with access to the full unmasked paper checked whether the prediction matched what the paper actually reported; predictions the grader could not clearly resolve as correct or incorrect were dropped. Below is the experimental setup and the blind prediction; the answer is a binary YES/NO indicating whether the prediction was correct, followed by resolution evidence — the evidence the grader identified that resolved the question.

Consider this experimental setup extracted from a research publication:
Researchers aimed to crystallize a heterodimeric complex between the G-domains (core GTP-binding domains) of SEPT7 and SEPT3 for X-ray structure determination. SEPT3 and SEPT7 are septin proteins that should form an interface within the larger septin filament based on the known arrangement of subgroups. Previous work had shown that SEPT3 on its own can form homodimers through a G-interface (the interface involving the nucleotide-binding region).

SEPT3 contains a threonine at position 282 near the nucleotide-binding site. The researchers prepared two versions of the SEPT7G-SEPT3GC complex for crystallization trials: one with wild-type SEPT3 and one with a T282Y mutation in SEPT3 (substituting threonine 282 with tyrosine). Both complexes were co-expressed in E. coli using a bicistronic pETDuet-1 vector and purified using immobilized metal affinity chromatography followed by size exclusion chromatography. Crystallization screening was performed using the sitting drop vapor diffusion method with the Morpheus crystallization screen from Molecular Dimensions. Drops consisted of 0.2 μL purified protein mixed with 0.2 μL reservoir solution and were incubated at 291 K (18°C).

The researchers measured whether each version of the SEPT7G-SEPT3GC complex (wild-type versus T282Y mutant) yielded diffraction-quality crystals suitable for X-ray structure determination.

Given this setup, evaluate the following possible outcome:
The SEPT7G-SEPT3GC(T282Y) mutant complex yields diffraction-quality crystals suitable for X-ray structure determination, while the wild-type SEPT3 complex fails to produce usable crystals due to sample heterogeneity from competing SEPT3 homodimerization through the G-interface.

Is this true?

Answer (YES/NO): NO